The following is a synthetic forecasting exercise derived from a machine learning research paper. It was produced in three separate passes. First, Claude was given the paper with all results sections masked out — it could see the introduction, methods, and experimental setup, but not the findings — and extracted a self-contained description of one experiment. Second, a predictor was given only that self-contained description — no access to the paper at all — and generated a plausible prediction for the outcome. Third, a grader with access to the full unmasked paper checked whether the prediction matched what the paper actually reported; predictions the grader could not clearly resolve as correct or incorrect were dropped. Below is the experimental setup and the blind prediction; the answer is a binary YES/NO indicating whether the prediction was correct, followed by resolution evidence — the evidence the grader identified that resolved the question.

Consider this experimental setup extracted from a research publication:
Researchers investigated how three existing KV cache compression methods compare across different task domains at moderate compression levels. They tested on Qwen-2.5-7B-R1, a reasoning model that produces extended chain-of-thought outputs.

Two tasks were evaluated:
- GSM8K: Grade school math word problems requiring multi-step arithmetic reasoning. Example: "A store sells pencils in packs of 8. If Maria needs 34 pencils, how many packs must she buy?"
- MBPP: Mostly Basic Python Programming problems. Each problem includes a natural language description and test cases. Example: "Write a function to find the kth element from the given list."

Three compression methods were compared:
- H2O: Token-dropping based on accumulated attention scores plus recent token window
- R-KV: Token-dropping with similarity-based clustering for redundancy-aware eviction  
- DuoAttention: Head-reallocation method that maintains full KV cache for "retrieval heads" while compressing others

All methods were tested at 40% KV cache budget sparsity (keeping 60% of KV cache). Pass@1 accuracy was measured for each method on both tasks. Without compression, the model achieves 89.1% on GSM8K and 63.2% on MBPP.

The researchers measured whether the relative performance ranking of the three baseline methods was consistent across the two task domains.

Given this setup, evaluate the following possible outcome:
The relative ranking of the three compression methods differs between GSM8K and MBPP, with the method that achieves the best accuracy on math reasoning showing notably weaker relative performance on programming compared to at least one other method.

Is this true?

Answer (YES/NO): YES